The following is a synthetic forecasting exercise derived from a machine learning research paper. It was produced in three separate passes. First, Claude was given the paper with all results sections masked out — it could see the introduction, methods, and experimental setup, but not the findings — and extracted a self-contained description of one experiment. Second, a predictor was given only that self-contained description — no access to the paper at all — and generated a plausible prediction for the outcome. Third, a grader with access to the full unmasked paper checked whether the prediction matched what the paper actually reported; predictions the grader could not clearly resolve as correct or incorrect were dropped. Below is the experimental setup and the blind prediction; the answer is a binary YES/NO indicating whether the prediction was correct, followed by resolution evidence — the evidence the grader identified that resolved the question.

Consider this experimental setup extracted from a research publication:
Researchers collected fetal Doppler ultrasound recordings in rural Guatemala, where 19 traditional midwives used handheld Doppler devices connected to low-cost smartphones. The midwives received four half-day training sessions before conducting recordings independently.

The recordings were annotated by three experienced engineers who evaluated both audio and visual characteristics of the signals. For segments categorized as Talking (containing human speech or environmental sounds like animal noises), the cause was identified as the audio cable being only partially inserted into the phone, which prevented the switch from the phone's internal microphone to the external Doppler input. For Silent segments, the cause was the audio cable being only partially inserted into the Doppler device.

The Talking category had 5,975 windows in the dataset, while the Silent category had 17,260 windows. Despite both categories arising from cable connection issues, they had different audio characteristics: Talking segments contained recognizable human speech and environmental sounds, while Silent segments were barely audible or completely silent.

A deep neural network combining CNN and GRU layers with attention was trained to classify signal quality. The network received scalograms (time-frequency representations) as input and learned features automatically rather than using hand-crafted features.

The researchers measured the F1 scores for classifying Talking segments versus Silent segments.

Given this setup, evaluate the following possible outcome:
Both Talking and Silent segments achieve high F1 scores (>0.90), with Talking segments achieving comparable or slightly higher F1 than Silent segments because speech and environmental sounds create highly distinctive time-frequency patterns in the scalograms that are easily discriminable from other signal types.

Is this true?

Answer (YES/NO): NO